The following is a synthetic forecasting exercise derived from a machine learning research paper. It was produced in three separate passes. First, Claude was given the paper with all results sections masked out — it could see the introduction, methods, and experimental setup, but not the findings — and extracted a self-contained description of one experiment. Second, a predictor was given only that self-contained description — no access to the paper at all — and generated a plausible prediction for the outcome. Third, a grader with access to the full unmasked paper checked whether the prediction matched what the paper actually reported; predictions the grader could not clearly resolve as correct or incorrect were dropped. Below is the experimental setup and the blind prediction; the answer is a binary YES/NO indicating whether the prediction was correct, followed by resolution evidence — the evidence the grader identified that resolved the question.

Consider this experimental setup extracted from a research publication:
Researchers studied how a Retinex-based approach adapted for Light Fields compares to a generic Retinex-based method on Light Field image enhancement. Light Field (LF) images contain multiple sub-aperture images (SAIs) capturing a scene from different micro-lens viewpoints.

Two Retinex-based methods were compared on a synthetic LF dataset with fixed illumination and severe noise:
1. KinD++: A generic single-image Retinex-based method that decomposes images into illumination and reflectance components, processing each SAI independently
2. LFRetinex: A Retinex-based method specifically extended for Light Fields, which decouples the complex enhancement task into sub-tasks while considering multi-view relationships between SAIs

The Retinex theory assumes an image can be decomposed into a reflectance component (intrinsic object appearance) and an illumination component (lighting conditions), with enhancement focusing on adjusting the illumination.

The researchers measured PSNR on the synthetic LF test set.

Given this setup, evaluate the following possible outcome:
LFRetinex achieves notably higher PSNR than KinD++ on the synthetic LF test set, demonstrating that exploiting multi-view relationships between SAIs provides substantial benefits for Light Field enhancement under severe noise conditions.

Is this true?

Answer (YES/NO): YES